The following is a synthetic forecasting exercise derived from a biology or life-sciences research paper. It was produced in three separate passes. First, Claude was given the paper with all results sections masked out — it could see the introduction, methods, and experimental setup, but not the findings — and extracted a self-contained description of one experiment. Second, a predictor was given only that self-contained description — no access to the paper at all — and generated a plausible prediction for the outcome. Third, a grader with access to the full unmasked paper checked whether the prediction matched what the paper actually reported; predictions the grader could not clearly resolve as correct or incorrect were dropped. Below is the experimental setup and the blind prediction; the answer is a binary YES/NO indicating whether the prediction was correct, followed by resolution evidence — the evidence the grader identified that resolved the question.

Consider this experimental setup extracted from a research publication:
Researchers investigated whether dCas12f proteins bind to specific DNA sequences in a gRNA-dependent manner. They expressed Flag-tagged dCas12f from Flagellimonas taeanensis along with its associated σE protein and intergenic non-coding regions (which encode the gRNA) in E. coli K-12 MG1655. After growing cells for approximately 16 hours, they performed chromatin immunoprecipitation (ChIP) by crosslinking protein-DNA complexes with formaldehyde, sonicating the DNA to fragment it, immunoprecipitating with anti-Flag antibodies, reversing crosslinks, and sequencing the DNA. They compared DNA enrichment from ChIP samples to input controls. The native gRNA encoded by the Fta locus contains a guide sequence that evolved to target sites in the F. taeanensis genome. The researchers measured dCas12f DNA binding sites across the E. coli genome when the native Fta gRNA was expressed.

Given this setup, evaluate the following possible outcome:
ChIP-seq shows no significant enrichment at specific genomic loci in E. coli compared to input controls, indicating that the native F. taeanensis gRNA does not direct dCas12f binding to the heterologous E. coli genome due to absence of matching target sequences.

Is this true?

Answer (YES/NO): NO